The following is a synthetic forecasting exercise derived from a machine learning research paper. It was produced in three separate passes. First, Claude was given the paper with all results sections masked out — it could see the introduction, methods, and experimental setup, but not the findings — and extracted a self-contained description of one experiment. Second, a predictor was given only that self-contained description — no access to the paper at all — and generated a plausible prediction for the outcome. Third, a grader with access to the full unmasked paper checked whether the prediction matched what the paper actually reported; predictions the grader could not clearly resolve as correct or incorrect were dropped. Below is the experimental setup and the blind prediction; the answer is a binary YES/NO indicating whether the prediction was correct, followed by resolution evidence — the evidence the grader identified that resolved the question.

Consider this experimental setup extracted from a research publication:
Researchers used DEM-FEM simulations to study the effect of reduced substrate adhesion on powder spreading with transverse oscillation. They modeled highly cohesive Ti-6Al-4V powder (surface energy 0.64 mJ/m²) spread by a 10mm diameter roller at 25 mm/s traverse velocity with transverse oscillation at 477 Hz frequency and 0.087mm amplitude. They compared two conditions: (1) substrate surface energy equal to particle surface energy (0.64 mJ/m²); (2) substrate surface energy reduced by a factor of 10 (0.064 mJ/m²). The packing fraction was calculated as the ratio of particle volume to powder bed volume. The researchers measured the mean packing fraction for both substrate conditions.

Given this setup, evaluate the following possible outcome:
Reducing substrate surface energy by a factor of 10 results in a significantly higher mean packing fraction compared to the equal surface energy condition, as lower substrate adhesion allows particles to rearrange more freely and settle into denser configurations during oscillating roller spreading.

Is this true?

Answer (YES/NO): NO